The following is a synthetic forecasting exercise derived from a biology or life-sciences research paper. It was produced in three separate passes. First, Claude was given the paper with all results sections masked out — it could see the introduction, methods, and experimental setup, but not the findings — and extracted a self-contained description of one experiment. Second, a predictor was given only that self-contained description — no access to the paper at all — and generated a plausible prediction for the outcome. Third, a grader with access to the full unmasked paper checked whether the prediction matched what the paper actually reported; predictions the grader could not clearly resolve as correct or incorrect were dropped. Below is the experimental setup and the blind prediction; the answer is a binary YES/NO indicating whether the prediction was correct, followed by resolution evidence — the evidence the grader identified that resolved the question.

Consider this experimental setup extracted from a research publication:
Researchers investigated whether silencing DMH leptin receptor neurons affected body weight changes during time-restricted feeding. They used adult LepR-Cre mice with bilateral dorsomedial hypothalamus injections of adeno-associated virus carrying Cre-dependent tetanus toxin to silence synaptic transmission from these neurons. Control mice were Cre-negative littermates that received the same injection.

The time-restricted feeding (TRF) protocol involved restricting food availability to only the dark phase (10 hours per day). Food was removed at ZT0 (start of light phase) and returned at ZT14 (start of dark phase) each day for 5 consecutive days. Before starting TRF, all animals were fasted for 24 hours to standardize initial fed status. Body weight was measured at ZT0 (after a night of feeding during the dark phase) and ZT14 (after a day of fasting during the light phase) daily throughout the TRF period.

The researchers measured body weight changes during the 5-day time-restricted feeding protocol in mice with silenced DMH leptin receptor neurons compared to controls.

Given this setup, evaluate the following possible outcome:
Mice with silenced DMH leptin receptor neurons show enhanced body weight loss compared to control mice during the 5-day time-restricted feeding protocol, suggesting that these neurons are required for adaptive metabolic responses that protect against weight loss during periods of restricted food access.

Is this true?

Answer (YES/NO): YES